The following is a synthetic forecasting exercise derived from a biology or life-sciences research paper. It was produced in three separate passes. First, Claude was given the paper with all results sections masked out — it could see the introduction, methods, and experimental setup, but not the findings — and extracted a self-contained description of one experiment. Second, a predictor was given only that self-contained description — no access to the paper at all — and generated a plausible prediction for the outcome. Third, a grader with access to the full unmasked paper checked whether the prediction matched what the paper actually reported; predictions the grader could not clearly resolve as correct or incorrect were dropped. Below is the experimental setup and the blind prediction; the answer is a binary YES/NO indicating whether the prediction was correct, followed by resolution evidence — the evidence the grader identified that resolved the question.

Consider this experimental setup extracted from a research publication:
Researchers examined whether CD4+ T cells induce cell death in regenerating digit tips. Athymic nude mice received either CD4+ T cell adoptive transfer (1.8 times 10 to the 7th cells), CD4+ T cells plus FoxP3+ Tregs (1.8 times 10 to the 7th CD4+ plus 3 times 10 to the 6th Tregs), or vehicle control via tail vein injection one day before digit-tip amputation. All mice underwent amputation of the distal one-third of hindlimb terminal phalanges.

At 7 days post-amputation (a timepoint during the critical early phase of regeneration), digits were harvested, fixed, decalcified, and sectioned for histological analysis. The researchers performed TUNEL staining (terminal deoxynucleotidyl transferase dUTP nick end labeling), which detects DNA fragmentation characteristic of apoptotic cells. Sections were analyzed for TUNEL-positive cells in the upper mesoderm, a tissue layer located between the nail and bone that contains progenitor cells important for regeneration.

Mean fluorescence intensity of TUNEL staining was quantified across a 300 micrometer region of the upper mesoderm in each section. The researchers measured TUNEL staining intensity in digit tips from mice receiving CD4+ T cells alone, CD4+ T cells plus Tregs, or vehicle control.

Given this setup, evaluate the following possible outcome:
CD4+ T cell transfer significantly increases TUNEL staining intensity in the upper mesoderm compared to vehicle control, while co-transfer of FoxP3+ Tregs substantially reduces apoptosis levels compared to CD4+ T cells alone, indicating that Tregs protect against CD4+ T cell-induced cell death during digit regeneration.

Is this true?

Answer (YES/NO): YES